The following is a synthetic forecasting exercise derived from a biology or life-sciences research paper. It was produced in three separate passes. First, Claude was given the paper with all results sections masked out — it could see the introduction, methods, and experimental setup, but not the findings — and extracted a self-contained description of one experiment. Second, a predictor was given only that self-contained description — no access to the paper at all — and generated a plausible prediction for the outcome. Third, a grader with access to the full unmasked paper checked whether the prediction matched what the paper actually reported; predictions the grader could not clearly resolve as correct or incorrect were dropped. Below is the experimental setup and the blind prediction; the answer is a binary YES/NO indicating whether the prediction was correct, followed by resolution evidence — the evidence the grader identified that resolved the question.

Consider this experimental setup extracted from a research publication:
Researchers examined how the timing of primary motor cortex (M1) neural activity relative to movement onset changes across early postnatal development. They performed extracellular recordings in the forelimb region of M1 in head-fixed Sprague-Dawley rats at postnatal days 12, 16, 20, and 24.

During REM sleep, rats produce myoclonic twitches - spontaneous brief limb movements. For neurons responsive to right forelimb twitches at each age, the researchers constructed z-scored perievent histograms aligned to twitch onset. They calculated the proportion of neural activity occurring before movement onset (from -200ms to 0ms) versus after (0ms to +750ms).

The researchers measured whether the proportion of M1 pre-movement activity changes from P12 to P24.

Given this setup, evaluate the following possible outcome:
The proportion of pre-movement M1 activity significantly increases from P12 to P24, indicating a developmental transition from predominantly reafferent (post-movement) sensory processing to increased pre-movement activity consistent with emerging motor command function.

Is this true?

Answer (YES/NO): YES